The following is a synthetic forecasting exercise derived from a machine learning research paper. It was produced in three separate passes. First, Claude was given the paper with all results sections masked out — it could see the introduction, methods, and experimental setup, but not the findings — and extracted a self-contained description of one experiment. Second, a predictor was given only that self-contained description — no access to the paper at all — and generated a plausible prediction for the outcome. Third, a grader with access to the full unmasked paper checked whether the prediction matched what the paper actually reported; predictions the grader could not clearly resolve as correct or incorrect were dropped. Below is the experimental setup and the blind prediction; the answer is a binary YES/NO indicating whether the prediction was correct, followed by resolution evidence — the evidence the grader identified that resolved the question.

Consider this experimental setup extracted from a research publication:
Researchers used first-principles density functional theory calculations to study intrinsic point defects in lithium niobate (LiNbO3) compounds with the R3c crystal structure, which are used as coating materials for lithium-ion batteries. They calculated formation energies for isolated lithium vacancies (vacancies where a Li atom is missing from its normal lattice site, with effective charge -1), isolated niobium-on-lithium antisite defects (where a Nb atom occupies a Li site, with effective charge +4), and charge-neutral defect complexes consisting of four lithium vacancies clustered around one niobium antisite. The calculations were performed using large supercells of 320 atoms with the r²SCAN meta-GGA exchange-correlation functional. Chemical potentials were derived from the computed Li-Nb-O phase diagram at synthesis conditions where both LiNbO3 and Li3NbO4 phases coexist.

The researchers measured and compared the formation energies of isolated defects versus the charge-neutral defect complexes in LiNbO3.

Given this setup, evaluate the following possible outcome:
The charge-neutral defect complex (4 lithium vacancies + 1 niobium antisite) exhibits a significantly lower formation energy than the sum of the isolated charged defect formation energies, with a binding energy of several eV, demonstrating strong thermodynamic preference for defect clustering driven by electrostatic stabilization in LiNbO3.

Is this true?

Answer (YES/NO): NO